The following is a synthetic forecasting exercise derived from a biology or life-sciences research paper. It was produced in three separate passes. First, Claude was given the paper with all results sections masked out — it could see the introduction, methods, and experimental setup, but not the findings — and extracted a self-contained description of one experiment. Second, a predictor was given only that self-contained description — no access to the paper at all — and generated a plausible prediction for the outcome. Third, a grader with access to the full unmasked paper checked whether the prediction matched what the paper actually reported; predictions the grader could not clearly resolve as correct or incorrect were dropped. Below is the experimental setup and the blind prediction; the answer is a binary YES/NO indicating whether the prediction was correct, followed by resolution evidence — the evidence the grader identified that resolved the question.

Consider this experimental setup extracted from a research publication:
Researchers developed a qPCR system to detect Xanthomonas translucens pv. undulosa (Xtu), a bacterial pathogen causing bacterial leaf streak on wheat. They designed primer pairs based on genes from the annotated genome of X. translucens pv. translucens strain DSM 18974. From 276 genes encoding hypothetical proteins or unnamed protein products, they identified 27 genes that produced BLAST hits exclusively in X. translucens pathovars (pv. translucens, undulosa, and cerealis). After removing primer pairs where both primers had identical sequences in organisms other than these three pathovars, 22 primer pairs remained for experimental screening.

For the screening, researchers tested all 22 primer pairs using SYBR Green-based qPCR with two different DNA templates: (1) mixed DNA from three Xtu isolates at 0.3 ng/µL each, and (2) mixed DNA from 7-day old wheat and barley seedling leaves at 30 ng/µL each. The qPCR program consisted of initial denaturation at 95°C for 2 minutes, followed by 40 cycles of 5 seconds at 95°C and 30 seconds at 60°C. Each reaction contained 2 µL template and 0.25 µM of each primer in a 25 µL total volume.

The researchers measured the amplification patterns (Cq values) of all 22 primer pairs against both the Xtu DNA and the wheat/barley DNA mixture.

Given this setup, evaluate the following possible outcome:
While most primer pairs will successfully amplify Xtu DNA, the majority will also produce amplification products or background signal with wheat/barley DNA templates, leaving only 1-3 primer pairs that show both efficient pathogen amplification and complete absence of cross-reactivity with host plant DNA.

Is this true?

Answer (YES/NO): NO